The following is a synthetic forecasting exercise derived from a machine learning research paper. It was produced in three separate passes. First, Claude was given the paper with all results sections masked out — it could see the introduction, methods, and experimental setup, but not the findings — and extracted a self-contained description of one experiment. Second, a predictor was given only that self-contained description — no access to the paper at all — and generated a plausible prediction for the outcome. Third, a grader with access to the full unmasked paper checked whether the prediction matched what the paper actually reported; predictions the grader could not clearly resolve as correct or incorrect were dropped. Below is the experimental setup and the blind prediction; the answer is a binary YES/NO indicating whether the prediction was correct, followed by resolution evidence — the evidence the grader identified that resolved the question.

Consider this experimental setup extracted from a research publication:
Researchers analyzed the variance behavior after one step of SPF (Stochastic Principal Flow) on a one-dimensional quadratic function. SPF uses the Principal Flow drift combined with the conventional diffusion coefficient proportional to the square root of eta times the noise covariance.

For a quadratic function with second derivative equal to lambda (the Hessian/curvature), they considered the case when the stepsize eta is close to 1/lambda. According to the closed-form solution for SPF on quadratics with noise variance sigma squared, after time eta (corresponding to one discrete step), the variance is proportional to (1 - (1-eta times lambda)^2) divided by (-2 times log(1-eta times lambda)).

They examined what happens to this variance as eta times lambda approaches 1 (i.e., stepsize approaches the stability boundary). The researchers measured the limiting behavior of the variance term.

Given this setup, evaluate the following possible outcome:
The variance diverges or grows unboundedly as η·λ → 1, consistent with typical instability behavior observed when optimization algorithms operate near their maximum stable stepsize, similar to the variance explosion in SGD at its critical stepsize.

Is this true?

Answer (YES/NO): NO